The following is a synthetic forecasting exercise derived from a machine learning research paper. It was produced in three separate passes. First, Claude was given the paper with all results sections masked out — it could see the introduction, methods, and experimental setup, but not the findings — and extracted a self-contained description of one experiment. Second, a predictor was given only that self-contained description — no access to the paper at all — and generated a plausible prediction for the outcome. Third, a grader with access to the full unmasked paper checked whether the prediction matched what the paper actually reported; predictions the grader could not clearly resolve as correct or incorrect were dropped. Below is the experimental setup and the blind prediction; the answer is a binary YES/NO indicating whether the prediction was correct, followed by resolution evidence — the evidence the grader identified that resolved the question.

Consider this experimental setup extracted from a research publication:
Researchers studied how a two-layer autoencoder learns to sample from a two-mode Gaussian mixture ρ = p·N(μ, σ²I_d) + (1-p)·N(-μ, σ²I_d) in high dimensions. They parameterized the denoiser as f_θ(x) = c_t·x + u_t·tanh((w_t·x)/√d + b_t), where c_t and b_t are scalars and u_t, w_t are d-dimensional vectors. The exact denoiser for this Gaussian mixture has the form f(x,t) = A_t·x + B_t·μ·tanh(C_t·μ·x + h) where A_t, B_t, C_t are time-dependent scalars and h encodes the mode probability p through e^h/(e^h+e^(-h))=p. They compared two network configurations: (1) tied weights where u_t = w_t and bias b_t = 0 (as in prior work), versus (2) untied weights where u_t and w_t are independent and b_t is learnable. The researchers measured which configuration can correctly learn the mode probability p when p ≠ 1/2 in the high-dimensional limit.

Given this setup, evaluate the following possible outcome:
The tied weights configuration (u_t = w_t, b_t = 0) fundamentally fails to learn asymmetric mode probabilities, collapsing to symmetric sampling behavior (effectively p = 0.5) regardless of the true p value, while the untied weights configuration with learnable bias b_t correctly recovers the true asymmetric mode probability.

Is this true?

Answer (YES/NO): NO